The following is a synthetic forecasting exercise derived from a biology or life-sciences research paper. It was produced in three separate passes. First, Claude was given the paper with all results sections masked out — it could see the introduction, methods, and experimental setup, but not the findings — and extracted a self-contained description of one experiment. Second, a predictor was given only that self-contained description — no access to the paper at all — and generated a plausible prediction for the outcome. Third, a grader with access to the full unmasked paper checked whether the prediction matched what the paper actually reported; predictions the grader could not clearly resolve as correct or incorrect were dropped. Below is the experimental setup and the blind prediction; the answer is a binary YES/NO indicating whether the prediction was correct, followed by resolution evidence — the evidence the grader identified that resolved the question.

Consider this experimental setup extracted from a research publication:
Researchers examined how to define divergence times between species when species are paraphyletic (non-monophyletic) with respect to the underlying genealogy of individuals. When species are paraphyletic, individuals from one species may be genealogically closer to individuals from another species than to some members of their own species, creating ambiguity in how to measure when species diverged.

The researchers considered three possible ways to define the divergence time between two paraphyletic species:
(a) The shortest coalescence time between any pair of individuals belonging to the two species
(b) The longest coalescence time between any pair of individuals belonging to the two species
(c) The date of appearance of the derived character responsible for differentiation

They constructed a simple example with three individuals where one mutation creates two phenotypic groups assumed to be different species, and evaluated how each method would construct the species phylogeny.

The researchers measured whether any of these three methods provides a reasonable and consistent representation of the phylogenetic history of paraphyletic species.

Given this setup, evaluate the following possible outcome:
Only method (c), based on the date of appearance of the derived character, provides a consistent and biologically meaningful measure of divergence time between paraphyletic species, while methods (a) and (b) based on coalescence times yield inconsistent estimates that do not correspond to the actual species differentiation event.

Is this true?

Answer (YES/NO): NO